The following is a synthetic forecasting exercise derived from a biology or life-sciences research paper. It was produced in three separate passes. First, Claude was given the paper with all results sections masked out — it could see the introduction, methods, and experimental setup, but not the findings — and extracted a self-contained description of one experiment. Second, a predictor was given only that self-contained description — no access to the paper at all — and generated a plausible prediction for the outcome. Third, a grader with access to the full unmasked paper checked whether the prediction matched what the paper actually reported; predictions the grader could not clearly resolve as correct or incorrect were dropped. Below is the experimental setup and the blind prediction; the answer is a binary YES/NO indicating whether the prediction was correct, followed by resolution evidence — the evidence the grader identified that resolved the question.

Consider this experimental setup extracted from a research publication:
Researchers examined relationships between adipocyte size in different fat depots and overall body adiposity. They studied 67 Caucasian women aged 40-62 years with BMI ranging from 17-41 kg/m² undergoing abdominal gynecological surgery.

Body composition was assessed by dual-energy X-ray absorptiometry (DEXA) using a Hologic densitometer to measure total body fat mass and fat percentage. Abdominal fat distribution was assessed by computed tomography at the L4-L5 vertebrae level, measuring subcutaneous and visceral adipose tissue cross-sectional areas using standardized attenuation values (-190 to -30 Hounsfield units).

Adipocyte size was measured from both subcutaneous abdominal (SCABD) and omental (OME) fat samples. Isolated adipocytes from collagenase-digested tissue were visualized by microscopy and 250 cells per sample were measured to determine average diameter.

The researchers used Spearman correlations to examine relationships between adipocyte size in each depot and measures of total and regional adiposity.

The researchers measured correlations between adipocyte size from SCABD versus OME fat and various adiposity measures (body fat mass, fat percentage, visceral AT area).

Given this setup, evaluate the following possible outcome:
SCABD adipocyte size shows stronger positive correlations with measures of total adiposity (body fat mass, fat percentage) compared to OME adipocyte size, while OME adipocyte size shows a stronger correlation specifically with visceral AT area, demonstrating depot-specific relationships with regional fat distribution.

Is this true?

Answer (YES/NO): NO